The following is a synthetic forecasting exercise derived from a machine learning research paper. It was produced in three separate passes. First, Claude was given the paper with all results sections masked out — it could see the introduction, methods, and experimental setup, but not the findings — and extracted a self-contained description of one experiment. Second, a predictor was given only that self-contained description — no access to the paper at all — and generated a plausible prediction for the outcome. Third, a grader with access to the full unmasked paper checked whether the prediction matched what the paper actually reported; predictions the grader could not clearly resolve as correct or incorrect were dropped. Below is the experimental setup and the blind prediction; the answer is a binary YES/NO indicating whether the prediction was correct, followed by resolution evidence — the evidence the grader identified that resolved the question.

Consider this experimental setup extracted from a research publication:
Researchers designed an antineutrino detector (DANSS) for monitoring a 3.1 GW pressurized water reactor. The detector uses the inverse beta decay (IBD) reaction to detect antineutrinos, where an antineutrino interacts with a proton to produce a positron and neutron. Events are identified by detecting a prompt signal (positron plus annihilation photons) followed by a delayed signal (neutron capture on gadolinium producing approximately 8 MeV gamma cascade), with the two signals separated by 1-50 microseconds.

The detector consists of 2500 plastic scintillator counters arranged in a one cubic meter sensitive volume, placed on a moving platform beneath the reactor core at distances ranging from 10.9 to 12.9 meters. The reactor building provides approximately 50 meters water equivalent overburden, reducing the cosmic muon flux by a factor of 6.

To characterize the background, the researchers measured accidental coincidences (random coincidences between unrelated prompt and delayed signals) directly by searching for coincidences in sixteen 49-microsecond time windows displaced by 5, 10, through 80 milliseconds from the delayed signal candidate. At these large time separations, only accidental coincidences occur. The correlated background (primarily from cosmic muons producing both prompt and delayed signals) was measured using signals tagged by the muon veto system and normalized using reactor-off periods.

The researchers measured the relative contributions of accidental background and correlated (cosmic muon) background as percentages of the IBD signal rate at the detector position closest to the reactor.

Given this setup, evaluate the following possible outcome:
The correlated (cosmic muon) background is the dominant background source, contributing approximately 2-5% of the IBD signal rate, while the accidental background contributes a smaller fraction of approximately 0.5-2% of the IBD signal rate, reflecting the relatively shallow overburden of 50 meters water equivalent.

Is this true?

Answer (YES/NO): NO